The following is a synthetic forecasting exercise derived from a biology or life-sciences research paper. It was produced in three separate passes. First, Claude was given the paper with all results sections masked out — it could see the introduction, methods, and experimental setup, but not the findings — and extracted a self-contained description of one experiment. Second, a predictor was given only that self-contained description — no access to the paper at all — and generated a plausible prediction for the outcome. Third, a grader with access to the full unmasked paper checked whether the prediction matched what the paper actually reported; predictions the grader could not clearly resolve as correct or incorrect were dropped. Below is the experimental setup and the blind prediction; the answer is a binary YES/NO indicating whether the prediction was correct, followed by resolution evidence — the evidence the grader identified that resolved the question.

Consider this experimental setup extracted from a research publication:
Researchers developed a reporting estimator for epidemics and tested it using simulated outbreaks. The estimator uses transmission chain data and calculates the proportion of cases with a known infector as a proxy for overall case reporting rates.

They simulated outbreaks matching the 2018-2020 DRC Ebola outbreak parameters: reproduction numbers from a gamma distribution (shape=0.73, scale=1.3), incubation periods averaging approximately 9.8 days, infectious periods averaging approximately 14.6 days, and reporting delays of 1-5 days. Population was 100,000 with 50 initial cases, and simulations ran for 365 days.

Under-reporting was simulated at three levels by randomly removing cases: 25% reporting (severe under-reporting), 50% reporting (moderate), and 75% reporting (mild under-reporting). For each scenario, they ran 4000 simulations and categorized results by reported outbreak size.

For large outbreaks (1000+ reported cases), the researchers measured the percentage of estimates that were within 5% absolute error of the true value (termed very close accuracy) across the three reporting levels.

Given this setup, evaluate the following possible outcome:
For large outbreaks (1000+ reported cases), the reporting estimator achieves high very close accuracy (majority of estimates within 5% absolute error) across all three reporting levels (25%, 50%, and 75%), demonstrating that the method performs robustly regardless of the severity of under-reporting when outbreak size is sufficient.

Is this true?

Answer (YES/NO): YES